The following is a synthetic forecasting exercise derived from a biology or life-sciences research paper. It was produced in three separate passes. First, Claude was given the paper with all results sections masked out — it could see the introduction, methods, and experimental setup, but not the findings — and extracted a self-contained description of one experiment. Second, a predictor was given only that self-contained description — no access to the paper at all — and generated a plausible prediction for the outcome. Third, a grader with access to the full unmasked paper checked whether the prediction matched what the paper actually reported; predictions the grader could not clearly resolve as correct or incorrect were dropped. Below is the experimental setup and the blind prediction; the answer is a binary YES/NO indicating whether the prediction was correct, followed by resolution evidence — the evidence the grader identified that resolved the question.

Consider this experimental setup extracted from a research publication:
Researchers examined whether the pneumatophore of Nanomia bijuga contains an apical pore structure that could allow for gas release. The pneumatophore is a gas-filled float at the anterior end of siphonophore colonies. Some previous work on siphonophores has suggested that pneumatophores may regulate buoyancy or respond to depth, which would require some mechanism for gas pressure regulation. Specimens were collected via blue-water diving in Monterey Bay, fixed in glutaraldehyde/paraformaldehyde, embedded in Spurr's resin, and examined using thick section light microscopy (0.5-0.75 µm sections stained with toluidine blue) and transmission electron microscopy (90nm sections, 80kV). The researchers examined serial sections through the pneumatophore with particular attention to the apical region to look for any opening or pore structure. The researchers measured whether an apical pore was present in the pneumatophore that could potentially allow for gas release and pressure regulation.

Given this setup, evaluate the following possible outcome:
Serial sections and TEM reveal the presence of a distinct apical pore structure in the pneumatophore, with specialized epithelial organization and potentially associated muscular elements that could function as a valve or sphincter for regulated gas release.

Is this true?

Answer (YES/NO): NO